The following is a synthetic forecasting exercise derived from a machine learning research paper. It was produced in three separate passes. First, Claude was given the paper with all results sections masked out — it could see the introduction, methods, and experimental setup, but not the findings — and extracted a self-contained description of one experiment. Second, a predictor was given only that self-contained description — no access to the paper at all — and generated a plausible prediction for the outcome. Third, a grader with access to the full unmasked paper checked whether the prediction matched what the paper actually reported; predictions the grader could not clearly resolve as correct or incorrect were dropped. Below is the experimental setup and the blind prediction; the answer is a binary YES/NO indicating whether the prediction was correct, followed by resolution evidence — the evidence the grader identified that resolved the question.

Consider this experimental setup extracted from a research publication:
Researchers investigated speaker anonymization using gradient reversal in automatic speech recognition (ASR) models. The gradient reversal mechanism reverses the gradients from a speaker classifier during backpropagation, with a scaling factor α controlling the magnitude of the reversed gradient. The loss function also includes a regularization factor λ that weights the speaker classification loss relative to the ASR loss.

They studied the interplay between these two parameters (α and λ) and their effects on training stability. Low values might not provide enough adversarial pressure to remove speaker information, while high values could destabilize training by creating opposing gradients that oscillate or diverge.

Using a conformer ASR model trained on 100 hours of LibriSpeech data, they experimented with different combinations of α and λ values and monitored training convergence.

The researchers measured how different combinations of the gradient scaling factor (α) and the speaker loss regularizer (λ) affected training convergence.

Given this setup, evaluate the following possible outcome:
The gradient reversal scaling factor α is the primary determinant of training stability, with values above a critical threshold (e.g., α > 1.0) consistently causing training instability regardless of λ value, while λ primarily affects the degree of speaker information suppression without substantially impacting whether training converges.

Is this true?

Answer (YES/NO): NO